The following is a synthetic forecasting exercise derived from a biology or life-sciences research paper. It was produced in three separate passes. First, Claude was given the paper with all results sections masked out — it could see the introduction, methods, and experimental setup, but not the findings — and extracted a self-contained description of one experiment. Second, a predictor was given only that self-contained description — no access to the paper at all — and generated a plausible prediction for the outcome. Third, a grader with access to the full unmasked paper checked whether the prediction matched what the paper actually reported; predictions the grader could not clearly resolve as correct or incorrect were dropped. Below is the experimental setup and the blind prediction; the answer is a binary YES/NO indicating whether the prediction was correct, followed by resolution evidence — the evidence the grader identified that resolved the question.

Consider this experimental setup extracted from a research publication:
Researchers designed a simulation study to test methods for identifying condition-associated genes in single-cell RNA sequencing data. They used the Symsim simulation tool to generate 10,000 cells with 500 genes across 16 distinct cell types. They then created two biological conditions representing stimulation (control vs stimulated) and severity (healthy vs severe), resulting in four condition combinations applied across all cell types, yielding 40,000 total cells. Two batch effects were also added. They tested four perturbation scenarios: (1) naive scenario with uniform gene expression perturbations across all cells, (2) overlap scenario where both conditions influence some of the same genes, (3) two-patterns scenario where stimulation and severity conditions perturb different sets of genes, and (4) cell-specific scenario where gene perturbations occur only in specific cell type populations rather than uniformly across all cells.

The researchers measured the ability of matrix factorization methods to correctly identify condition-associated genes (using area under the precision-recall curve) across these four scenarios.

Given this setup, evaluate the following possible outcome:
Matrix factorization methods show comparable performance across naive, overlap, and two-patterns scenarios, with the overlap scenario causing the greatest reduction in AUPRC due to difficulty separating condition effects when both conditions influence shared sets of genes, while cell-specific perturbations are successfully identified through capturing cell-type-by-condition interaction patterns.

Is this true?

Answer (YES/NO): NO